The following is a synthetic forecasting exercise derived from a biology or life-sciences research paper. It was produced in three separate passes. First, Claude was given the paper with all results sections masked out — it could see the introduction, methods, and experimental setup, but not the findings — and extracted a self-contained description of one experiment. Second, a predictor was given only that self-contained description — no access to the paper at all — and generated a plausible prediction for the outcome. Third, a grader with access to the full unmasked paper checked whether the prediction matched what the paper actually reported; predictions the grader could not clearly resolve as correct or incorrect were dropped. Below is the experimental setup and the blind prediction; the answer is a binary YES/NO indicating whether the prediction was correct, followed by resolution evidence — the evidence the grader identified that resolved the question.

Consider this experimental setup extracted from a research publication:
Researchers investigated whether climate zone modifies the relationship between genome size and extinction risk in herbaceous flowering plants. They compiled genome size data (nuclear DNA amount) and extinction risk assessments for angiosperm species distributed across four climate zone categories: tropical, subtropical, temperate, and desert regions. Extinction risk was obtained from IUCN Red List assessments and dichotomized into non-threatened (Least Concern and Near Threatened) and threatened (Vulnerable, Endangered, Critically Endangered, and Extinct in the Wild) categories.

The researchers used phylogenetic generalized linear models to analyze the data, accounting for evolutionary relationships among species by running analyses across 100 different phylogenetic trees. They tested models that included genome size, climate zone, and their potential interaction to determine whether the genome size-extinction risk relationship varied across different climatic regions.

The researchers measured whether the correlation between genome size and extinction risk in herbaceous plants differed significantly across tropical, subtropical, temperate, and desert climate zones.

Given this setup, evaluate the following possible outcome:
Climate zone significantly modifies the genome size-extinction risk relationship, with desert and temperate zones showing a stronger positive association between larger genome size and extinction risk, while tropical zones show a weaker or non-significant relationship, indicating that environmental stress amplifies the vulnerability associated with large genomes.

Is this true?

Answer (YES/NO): NO